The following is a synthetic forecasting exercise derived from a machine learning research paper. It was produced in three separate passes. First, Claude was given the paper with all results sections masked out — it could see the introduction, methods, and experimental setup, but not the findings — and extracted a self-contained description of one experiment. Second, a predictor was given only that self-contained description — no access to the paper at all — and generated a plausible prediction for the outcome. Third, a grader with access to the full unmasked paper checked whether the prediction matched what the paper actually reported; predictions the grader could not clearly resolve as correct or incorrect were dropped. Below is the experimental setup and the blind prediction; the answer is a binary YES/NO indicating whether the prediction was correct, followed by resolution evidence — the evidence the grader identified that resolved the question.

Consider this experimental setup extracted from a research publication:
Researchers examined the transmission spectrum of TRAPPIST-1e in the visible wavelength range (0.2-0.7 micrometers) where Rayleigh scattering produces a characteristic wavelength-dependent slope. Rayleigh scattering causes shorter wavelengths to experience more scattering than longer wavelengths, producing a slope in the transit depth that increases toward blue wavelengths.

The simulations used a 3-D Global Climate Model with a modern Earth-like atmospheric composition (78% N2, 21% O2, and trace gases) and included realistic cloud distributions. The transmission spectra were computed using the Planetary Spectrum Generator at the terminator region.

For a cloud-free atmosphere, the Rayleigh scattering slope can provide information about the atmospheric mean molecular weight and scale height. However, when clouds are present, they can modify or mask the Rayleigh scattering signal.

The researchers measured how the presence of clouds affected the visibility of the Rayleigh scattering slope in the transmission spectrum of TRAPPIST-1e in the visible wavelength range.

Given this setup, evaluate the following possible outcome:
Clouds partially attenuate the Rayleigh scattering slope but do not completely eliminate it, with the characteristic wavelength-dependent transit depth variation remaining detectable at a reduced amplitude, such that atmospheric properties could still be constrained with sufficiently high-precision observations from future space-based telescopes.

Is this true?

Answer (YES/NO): NO